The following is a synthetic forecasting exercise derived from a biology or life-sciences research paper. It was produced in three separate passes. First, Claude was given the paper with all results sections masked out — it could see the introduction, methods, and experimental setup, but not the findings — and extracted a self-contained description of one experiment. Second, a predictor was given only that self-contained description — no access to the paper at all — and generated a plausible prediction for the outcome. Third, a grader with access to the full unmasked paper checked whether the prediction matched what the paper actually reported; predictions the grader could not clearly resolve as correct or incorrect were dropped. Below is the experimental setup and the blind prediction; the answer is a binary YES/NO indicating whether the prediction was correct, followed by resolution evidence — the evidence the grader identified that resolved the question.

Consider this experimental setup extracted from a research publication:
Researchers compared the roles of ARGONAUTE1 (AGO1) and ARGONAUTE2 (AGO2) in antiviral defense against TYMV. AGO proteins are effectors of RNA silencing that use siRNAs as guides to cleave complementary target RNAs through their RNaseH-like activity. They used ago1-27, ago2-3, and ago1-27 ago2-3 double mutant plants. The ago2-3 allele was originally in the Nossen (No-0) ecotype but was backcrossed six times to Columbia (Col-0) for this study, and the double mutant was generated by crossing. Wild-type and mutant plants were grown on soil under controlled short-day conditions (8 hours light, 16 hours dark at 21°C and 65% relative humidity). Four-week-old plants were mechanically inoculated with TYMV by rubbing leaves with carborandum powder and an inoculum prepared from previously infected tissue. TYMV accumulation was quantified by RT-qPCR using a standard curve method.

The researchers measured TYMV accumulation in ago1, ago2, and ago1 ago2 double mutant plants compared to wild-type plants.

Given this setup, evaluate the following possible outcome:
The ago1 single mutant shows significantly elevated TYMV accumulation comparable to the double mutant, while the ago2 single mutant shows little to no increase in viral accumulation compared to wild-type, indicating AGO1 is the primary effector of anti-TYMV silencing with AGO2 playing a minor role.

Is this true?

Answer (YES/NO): NO